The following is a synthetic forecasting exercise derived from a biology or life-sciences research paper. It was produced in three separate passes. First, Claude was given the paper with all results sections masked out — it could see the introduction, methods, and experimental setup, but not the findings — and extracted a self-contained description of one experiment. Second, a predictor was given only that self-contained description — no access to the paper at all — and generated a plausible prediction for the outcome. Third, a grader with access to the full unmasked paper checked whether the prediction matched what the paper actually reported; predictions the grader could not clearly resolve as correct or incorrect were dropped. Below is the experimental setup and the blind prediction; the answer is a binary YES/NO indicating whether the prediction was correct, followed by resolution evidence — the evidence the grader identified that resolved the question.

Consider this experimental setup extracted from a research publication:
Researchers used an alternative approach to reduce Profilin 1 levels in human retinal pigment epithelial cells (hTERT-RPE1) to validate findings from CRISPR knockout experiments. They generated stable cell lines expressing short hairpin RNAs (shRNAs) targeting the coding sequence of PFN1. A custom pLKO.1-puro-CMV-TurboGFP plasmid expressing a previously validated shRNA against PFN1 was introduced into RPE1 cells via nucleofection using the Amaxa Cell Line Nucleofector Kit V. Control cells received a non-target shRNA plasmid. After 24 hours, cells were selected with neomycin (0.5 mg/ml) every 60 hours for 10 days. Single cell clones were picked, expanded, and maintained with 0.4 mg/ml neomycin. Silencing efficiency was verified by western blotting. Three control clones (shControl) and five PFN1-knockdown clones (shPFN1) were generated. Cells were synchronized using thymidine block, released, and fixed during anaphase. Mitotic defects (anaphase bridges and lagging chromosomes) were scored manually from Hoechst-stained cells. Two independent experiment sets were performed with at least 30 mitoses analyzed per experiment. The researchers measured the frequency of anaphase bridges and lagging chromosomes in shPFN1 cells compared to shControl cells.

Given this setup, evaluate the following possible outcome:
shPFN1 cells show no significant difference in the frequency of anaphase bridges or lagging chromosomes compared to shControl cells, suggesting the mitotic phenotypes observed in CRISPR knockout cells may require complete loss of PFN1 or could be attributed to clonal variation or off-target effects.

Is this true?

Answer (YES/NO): NO